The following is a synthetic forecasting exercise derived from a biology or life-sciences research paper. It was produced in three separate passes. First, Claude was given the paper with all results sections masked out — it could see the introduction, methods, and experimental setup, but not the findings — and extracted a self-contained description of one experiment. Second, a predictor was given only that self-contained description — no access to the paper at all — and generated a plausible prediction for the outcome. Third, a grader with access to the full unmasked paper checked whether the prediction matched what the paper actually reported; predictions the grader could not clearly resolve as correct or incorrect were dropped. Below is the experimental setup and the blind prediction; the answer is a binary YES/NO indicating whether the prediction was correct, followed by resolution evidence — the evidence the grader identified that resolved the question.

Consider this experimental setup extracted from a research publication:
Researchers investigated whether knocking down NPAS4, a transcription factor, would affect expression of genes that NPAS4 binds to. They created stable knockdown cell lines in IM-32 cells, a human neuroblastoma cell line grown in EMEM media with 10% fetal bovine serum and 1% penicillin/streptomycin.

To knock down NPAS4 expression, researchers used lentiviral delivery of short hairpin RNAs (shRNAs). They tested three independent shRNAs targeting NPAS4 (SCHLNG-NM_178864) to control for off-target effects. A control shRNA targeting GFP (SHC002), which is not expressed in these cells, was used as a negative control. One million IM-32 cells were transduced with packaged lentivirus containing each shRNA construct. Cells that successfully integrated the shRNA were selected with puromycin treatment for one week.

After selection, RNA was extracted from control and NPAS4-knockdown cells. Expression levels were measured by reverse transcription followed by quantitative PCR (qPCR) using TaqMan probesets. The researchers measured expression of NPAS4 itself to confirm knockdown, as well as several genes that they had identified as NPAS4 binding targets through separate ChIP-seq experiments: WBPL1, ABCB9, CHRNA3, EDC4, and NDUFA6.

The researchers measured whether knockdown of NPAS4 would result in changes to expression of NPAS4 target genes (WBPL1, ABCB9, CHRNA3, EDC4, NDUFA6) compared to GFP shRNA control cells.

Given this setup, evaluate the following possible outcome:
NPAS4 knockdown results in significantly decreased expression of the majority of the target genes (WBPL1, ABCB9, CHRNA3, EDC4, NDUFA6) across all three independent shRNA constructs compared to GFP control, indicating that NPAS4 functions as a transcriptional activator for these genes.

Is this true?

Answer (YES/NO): YES